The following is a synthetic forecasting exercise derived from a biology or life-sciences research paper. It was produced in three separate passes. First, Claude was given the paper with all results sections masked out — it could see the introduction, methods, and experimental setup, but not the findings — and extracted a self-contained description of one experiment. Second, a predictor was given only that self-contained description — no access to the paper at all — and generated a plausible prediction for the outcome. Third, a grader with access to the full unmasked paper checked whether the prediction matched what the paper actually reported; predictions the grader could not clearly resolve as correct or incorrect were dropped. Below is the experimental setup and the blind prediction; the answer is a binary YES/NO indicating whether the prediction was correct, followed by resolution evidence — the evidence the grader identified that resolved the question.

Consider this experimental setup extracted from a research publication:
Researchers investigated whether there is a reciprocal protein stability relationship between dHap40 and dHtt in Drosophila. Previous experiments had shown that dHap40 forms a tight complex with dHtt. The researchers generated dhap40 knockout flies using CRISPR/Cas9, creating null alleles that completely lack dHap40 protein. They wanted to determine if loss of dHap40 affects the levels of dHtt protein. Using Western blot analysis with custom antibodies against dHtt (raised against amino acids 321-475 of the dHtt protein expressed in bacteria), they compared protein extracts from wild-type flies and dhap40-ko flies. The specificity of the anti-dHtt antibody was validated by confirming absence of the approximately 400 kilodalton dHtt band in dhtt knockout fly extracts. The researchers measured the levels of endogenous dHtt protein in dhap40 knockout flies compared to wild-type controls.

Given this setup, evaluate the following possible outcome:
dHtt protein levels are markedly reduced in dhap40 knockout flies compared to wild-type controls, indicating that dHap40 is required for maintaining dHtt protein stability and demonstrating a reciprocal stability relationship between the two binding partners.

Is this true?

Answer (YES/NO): YES